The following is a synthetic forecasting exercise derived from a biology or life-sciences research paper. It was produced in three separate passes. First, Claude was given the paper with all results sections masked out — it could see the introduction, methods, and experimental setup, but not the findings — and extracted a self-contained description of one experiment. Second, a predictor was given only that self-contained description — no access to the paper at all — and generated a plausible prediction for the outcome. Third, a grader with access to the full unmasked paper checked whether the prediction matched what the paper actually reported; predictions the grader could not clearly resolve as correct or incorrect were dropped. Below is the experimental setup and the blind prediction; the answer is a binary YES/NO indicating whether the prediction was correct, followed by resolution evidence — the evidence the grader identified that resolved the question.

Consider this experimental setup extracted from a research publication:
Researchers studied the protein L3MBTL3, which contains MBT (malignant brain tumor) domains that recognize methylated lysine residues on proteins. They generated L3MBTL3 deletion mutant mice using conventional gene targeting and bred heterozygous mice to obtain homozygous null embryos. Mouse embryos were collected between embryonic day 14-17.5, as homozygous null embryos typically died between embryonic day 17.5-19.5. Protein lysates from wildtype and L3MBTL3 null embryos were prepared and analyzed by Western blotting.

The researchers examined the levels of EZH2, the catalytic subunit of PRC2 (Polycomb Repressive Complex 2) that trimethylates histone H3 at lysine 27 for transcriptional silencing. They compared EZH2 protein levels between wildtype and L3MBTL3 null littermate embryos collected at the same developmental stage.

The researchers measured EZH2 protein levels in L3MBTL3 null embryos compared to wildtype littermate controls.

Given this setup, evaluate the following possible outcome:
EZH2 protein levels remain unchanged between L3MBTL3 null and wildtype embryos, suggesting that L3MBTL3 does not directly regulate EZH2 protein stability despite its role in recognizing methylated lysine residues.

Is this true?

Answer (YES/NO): NO